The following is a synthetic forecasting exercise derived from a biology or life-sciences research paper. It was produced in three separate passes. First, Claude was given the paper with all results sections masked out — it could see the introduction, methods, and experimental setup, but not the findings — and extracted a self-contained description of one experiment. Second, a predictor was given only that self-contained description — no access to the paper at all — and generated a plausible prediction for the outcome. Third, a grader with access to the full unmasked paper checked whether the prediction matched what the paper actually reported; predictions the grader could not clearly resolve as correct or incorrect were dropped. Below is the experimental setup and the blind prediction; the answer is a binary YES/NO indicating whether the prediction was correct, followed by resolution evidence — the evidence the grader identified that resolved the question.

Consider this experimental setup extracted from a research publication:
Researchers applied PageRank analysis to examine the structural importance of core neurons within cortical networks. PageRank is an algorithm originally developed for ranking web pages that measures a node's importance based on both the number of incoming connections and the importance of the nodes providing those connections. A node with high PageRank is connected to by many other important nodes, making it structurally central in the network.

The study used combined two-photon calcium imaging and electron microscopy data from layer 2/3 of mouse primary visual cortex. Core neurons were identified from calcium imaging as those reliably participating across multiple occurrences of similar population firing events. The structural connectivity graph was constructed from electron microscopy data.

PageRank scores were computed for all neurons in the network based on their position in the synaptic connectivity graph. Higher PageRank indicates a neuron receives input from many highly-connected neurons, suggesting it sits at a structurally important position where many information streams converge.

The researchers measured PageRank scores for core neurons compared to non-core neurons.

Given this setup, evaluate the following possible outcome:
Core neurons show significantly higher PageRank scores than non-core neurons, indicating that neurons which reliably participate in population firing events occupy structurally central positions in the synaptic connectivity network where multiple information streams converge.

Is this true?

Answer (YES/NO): YES